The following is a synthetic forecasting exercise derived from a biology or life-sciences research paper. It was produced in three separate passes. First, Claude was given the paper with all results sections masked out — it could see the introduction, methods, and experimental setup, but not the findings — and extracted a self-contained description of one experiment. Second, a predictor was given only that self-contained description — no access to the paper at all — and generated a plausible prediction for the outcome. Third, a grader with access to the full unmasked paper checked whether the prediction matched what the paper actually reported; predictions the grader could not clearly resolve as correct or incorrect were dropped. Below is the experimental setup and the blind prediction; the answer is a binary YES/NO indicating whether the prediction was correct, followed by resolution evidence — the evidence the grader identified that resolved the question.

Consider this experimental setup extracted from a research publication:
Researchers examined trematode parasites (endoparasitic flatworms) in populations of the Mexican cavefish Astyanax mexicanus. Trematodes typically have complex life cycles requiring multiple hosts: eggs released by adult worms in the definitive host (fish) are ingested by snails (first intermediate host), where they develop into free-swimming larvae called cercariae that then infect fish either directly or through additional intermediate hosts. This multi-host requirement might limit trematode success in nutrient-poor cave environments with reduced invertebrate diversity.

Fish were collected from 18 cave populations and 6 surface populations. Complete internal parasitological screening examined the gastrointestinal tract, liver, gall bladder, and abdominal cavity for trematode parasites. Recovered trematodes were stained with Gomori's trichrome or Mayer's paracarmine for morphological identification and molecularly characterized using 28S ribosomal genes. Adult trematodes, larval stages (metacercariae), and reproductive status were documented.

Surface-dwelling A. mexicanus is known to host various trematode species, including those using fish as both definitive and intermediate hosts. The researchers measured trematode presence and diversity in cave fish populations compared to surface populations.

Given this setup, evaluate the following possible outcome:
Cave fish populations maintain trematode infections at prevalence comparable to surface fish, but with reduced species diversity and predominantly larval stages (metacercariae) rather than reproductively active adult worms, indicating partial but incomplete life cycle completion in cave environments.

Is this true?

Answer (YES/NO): NO